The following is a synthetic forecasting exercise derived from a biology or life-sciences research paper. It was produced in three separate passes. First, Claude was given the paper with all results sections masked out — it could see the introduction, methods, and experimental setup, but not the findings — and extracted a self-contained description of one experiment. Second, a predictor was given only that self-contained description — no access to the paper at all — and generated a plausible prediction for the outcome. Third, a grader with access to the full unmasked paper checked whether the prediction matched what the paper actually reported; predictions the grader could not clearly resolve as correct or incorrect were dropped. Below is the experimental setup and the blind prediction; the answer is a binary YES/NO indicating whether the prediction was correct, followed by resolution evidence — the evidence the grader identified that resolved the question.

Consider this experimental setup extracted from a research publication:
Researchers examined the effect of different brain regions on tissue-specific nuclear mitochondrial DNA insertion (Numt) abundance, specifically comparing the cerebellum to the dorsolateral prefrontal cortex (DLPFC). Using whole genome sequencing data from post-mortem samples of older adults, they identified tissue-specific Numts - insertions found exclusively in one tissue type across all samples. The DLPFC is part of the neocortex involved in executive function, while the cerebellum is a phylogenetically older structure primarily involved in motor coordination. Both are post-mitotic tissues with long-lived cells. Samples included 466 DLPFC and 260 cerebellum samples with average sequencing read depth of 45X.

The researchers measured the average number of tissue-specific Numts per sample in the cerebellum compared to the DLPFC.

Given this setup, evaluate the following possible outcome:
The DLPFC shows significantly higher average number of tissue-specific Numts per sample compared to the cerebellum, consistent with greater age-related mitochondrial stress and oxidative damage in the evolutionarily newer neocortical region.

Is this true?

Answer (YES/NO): YES